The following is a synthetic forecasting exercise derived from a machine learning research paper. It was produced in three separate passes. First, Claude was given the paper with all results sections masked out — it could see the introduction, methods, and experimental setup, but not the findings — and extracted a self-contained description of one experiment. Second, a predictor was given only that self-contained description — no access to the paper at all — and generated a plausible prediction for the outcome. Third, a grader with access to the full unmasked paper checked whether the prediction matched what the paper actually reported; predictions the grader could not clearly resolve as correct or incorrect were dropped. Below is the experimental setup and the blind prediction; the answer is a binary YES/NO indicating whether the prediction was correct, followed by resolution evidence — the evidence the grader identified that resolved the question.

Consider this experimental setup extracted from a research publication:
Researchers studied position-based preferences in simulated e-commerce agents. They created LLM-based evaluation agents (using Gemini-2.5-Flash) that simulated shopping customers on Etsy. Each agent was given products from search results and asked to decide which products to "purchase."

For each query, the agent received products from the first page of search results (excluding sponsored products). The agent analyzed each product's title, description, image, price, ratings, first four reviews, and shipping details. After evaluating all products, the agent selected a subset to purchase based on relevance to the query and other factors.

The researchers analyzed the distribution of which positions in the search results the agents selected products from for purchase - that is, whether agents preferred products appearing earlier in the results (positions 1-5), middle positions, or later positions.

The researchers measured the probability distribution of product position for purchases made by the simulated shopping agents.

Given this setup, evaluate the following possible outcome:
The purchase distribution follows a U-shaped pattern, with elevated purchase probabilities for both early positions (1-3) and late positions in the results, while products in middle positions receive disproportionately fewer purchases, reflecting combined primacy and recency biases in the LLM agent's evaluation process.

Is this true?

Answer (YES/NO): NO